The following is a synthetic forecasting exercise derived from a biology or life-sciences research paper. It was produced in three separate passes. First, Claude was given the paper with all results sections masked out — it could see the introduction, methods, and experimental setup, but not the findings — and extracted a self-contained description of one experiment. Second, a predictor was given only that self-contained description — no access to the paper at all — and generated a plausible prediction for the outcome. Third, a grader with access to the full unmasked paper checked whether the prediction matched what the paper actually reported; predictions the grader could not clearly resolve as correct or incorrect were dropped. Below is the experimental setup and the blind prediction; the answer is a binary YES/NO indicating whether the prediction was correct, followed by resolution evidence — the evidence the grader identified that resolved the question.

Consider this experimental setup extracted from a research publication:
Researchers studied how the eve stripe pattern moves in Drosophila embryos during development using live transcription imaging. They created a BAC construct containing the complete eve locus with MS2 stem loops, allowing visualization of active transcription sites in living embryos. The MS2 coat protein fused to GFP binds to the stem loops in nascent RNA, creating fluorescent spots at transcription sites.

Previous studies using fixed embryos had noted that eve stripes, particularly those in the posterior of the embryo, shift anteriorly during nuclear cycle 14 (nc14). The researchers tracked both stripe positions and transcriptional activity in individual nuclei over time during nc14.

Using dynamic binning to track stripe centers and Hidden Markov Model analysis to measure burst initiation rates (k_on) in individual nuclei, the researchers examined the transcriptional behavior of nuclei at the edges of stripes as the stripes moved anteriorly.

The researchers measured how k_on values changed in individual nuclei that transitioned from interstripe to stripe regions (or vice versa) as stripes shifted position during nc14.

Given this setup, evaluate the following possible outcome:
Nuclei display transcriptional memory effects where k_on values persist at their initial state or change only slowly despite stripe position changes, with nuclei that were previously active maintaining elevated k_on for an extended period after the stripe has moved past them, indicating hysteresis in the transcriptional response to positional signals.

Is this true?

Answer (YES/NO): NO